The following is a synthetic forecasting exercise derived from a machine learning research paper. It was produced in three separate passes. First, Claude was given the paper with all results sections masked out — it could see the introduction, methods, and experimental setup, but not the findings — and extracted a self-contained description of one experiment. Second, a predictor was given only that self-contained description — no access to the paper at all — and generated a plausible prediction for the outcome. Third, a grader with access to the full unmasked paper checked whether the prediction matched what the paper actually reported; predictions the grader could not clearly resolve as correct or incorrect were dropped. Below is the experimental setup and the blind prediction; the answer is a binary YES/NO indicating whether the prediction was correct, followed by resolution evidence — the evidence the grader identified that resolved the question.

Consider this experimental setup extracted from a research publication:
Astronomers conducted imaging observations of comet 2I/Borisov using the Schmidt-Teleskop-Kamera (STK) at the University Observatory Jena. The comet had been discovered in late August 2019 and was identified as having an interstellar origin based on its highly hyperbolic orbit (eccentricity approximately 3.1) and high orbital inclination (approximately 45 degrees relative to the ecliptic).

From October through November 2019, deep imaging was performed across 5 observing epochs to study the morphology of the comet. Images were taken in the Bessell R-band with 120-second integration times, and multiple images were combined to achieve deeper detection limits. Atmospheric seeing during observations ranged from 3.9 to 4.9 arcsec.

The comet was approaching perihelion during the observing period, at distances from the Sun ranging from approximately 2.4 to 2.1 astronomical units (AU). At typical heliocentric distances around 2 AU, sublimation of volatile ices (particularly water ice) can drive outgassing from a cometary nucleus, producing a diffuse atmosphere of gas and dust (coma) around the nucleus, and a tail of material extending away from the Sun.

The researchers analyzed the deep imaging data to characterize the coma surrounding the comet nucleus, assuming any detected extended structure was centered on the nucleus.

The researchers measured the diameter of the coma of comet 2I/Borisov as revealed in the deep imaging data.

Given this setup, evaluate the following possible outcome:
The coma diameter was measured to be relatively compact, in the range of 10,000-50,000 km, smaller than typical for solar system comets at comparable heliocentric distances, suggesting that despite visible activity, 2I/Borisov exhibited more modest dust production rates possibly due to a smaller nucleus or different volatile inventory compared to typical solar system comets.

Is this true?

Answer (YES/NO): YES